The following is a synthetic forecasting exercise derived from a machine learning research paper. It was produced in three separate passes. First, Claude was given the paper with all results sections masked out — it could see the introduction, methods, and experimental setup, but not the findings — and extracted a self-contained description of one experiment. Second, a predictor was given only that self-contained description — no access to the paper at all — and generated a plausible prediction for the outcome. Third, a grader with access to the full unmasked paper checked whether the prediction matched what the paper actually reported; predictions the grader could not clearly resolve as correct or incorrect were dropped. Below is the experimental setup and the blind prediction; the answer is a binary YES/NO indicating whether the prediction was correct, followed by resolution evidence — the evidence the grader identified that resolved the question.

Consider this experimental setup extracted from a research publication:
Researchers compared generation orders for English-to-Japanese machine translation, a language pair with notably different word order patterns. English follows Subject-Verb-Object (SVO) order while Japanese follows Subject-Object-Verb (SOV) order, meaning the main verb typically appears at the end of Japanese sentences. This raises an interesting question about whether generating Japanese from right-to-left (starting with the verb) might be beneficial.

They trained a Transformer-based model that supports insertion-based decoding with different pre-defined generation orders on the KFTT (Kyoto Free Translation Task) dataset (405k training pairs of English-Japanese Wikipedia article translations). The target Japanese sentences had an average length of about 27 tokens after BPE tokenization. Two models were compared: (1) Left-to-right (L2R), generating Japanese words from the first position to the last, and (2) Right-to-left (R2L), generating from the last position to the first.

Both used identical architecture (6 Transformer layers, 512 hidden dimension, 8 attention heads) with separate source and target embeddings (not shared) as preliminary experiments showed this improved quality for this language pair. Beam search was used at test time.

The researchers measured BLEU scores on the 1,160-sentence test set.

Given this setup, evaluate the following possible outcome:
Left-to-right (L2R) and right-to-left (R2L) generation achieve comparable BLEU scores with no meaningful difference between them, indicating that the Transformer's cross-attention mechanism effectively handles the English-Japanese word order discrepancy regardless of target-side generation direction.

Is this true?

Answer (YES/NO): NO